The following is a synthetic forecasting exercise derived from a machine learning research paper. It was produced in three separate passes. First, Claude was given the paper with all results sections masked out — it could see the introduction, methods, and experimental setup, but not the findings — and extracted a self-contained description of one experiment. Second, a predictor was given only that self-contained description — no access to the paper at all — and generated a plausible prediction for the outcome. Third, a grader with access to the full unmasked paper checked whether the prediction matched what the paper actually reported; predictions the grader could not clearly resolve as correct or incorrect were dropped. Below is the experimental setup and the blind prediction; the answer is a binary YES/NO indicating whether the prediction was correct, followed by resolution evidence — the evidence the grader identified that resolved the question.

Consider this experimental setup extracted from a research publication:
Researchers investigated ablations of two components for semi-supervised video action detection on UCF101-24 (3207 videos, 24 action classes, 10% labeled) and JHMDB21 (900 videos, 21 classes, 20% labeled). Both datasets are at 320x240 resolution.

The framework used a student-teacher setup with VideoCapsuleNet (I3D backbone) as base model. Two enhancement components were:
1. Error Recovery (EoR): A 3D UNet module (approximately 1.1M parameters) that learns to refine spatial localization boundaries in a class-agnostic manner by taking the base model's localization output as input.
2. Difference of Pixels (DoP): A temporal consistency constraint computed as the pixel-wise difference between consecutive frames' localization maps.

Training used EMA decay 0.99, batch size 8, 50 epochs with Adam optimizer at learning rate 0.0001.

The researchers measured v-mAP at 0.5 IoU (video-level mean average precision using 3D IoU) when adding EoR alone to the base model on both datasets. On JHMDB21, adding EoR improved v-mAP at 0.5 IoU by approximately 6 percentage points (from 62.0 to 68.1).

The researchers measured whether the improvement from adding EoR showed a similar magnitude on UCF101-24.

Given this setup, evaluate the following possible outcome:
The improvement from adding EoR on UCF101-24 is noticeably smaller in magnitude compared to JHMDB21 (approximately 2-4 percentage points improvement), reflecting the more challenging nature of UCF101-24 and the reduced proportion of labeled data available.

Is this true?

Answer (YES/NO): NO